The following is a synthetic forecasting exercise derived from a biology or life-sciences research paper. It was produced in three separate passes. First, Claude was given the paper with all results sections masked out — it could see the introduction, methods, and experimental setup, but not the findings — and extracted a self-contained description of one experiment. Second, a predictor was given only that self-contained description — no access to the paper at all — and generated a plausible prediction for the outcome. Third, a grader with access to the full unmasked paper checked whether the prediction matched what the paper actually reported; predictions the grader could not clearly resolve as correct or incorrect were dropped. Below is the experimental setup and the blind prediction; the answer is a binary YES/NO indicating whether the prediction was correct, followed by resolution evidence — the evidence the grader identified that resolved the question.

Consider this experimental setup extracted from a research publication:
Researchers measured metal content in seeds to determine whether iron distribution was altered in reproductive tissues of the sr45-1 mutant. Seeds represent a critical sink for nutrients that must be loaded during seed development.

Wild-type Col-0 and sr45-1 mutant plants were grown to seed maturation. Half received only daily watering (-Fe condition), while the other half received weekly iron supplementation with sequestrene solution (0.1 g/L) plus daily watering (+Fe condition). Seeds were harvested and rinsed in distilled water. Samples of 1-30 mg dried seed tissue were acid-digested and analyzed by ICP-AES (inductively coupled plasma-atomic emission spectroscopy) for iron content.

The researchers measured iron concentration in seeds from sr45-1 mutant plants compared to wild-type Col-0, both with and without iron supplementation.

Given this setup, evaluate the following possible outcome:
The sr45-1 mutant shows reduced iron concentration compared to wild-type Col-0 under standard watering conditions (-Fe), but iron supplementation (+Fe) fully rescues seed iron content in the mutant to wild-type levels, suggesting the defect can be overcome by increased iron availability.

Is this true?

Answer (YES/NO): NO